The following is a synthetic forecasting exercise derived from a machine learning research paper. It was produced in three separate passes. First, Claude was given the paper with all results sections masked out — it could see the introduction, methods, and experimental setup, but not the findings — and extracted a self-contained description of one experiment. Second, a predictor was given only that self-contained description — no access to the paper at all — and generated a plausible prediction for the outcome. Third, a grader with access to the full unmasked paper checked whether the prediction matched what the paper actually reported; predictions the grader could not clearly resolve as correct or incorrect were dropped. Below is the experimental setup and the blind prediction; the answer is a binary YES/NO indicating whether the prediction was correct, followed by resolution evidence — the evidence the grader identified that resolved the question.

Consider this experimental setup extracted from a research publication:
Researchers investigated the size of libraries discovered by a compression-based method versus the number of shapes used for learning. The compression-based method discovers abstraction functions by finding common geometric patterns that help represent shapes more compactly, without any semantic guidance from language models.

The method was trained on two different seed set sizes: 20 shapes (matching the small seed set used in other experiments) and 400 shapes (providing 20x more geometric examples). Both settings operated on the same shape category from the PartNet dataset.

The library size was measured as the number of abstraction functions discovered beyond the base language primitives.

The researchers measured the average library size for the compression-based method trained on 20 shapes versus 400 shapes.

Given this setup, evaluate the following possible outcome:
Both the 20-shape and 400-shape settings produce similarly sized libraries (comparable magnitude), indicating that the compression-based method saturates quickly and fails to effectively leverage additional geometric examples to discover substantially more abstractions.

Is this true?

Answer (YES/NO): YES